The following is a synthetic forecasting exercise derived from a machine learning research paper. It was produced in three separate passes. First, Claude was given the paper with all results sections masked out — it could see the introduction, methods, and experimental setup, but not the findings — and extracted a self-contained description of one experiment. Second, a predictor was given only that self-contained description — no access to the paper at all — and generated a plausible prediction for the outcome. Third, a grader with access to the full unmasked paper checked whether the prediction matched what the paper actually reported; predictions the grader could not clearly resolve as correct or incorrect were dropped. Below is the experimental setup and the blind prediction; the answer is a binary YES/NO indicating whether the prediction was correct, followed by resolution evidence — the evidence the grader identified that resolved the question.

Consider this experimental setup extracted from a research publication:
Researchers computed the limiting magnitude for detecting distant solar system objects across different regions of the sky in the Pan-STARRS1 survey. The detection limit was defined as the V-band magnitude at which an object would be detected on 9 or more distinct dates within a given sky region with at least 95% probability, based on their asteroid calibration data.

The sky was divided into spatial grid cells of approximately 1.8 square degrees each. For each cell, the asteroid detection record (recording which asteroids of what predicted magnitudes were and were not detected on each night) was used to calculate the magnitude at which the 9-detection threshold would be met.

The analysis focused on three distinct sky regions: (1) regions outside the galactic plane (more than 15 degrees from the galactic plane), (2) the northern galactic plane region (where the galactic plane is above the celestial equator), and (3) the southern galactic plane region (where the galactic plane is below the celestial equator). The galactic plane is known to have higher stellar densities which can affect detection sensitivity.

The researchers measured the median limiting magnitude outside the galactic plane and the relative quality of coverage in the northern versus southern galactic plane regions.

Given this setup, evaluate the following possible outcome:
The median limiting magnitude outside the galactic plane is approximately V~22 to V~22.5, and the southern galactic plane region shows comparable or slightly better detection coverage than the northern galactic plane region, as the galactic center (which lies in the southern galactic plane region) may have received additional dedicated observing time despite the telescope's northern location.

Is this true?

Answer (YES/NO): NO